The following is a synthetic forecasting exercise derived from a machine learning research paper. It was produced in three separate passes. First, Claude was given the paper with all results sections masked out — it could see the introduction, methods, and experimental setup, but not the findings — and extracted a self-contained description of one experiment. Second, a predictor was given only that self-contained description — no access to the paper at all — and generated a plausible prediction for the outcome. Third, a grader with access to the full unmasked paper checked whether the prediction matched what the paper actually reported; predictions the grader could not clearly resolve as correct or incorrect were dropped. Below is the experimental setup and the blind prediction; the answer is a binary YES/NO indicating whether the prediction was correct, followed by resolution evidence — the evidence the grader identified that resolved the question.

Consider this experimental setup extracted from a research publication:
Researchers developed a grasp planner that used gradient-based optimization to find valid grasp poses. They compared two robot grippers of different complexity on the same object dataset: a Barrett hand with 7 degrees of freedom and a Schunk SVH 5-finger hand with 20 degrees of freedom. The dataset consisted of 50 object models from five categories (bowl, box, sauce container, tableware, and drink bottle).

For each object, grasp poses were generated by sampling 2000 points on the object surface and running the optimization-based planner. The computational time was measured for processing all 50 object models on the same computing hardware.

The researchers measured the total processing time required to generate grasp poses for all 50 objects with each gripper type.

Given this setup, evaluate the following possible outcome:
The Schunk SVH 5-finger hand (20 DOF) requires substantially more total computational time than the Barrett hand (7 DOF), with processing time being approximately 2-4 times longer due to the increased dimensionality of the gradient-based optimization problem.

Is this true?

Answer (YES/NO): NO